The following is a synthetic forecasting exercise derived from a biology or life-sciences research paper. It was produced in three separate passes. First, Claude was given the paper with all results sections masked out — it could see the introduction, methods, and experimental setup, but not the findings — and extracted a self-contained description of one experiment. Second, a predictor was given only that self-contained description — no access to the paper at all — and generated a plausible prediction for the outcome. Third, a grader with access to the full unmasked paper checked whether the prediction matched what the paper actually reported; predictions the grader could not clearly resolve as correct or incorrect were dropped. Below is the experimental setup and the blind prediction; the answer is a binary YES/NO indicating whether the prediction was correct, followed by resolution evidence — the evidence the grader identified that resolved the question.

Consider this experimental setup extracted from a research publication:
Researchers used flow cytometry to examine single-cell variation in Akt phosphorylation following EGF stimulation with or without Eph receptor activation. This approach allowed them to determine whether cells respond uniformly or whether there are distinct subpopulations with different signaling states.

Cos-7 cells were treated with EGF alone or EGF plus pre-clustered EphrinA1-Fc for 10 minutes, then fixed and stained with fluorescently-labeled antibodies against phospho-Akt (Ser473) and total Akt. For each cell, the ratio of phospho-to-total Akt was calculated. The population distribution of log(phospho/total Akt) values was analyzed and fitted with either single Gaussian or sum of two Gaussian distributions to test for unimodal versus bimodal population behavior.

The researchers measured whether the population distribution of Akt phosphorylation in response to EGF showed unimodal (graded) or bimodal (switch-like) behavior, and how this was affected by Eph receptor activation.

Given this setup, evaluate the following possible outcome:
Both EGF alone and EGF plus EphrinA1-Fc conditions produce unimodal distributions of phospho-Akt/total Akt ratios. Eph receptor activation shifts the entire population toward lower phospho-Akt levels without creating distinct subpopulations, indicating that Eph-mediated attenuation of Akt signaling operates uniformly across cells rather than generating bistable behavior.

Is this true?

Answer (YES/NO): NO